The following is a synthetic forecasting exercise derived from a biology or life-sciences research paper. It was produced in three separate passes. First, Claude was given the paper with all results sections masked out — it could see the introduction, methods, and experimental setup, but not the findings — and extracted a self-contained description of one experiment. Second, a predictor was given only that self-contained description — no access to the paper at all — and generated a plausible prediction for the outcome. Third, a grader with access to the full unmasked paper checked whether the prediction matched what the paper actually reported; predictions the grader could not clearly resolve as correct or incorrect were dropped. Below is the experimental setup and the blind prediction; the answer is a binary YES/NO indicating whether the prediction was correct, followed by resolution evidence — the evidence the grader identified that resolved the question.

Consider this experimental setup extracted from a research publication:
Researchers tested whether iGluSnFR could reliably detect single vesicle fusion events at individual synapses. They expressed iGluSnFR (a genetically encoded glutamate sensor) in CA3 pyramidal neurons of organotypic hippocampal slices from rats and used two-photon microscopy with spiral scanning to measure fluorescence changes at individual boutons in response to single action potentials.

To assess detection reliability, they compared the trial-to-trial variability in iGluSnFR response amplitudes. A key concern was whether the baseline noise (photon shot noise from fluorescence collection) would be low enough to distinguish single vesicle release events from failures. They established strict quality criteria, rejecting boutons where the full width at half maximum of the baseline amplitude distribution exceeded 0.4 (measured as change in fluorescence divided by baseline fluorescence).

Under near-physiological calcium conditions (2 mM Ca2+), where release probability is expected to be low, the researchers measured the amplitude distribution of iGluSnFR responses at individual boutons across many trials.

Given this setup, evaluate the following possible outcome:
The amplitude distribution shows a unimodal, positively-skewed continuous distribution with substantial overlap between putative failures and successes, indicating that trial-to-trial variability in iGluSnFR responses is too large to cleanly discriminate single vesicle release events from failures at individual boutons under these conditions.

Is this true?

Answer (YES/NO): NO